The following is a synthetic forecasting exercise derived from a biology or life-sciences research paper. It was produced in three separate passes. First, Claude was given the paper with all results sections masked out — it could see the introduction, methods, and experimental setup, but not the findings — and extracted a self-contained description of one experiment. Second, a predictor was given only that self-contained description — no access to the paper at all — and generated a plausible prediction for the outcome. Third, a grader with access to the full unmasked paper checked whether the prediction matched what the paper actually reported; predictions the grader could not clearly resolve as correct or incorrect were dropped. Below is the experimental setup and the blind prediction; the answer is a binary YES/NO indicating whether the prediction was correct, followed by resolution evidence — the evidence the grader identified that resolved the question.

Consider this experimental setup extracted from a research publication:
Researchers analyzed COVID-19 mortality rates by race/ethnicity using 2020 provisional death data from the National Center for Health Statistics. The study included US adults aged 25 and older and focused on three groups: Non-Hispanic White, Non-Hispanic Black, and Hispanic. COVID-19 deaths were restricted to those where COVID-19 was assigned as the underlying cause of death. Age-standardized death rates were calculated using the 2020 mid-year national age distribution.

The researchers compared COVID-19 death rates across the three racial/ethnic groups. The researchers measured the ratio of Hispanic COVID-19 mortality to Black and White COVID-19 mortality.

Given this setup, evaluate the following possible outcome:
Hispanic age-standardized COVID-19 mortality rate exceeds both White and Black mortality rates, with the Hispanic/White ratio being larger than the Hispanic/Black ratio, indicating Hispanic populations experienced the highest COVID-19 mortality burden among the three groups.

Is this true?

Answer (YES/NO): YES